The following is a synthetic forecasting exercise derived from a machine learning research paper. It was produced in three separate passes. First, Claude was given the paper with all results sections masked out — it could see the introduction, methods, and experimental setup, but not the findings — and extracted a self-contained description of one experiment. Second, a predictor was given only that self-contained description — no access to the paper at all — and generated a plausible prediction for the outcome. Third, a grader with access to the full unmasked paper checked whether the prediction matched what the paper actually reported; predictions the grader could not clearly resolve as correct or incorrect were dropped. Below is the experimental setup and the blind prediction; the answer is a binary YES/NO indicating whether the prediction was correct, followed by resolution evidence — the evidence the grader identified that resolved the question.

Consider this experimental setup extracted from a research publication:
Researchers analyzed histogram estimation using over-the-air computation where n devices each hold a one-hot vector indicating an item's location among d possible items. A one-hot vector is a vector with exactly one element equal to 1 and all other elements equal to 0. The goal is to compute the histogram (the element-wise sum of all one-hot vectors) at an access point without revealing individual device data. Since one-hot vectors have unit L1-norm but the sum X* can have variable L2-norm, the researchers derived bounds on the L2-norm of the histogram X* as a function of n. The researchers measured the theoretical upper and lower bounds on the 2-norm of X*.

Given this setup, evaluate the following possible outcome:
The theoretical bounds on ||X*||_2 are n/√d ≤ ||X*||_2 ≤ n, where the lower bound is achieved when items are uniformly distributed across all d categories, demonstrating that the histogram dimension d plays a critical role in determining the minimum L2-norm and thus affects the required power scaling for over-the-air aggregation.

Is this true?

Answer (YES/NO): NO